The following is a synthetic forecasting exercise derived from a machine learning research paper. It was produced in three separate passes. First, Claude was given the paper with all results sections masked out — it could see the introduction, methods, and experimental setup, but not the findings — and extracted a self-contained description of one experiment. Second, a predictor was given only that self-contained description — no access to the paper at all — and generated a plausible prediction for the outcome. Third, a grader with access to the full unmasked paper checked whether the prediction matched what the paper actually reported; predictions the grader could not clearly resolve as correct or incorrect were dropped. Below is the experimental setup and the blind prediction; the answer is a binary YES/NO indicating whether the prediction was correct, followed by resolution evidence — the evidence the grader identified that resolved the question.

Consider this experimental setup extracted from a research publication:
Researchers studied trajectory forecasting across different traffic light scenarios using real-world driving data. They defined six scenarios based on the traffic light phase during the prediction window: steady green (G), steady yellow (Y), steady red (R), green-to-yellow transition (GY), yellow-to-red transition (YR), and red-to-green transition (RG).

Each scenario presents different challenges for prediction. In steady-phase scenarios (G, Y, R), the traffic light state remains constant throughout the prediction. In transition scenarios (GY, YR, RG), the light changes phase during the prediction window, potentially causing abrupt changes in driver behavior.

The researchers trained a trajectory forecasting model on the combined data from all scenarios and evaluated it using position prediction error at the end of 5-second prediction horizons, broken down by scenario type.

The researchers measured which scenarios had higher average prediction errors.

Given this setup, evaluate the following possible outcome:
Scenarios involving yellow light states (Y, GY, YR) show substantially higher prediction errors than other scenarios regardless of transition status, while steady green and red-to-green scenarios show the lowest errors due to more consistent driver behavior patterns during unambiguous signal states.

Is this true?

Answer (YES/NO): NO